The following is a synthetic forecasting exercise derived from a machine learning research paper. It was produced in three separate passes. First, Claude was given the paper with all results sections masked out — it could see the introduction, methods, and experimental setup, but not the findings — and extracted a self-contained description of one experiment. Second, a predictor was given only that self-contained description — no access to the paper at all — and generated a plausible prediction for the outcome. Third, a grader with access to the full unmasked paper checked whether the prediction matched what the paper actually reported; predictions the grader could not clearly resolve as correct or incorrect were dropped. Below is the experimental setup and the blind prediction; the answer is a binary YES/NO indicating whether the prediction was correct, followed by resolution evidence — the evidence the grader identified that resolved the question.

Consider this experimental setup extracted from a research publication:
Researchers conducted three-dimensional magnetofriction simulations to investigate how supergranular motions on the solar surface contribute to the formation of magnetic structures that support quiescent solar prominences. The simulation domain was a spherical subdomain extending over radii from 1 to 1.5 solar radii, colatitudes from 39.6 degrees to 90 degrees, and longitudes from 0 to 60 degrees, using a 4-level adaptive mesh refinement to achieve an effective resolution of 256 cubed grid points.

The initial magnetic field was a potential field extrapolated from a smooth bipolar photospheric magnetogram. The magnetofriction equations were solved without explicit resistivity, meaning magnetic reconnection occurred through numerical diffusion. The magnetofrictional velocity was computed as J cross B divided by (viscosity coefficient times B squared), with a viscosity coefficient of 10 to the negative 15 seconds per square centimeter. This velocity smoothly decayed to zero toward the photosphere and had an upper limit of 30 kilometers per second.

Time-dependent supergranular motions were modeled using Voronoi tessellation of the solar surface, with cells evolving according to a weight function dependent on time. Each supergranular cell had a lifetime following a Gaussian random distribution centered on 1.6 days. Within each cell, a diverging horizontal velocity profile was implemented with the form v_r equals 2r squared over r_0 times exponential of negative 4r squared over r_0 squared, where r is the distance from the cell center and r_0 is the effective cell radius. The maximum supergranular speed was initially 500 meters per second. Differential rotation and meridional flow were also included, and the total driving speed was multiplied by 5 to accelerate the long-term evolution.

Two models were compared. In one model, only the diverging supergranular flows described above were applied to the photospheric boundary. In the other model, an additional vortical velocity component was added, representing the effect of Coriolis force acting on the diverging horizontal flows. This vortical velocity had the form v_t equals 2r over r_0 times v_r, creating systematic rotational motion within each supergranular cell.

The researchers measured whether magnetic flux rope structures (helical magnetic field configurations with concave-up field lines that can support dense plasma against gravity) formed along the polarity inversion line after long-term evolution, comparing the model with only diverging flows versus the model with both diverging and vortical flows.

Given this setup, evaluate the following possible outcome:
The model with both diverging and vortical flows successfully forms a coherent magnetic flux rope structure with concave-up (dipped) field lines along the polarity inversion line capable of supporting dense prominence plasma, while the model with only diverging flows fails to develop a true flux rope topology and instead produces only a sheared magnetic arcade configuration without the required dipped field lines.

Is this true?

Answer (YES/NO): NO